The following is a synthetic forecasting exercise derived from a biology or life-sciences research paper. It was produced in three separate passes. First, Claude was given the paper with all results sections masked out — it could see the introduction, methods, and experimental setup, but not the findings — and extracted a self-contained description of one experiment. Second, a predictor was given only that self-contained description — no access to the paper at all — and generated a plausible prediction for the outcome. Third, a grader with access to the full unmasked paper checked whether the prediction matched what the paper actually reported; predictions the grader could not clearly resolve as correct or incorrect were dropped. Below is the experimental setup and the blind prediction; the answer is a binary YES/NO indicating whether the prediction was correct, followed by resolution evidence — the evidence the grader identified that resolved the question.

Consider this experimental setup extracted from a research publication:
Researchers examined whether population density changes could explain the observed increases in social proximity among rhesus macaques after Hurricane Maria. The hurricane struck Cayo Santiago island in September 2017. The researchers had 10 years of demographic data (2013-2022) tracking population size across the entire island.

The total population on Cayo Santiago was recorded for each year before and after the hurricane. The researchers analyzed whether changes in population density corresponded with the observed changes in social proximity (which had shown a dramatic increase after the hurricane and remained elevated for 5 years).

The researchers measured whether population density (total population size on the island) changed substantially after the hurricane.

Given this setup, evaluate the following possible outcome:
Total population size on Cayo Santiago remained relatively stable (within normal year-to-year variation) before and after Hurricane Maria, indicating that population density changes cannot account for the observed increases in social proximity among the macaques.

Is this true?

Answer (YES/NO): YES